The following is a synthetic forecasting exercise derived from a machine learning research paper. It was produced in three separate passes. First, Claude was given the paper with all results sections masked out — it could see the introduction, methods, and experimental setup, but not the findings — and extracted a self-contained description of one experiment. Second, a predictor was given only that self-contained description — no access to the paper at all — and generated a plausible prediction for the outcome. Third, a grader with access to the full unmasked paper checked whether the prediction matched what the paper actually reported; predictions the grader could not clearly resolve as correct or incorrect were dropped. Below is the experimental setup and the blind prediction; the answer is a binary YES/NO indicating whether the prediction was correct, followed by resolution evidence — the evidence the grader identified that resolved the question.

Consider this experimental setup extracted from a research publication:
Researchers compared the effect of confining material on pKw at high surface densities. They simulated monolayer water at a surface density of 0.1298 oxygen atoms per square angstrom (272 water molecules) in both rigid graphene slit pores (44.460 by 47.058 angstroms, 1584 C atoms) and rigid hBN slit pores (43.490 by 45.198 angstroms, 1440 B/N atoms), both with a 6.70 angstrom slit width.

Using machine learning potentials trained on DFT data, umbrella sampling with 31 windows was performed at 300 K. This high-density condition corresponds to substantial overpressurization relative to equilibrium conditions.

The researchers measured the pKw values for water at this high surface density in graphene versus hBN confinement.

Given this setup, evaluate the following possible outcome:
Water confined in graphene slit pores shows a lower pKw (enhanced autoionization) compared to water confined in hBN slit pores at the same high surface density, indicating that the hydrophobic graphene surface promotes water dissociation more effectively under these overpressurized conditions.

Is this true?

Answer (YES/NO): NO